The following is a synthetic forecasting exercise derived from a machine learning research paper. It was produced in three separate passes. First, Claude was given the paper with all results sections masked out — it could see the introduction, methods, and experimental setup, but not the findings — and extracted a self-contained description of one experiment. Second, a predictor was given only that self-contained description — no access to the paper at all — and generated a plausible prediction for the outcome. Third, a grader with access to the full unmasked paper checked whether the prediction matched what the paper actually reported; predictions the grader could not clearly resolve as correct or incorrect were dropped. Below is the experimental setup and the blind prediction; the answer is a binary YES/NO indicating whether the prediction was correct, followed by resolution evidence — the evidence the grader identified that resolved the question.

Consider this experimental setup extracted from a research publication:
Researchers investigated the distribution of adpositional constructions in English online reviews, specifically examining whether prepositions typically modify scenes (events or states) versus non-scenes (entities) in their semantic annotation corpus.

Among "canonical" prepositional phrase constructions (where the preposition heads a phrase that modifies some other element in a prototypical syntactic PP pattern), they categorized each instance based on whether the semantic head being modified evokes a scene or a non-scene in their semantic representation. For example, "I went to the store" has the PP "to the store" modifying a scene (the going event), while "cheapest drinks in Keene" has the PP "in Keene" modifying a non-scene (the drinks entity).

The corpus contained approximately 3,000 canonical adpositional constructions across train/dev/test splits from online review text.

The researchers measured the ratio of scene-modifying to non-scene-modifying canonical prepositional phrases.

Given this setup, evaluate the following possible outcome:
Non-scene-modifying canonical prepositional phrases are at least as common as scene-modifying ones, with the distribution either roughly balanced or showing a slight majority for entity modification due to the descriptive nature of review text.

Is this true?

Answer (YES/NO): NO